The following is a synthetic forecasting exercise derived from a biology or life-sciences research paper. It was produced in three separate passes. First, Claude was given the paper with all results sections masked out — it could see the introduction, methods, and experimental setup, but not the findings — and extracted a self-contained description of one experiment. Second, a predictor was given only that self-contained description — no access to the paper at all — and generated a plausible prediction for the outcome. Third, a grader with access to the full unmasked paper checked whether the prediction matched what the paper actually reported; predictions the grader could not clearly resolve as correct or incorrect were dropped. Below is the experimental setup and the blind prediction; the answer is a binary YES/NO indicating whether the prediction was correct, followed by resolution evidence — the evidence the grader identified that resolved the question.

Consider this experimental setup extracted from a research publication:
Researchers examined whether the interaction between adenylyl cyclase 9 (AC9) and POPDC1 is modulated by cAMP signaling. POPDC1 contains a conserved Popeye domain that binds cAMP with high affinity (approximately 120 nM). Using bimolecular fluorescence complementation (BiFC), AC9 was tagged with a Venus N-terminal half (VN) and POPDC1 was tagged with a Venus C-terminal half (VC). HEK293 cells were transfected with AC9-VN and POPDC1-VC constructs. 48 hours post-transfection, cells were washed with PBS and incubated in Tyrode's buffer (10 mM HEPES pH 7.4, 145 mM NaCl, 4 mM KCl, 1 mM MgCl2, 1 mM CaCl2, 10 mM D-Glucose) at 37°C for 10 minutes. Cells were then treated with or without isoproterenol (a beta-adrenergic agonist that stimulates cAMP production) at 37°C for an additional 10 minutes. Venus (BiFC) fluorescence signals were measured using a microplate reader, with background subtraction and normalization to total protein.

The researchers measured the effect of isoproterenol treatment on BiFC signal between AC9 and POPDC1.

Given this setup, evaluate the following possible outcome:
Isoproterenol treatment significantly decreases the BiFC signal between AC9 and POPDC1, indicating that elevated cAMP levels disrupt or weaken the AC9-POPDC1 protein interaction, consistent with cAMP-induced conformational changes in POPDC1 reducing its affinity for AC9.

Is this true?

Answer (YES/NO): NO